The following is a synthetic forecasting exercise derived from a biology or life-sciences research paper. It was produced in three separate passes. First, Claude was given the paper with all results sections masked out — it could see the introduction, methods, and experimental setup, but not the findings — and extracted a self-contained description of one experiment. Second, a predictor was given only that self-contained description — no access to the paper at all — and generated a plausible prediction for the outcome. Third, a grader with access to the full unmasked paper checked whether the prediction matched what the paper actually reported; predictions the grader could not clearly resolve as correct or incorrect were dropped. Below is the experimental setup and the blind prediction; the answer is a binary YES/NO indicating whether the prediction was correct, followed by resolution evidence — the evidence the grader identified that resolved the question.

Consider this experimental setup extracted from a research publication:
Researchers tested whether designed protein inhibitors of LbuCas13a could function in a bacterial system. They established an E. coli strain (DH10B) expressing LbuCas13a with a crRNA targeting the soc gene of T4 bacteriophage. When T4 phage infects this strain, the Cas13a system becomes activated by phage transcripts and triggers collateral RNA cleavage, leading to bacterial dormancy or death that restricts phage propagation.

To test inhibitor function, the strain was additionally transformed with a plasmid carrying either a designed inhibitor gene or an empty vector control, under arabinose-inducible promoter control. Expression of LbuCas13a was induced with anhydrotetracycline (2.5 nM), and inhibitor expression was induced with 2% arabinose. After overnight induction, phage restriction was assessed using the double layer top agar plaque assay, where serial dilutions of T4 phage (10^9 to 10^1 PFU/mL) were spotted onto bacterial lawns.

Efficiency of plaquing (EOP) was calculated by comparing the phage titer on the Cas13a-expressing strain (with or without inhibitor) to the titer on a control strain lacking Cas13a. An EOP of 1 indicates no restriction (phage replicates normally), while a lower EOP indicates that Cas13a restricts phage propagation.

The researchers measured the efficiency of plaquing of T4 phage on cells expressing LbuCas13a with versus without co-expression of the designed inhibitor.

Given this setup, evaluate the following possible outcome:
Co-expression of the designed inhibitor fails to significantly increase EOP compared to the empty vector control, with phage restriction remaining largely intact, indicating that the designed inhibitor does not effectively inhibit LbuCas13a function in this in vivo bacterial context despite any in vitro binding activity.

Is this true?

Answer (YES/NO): NO